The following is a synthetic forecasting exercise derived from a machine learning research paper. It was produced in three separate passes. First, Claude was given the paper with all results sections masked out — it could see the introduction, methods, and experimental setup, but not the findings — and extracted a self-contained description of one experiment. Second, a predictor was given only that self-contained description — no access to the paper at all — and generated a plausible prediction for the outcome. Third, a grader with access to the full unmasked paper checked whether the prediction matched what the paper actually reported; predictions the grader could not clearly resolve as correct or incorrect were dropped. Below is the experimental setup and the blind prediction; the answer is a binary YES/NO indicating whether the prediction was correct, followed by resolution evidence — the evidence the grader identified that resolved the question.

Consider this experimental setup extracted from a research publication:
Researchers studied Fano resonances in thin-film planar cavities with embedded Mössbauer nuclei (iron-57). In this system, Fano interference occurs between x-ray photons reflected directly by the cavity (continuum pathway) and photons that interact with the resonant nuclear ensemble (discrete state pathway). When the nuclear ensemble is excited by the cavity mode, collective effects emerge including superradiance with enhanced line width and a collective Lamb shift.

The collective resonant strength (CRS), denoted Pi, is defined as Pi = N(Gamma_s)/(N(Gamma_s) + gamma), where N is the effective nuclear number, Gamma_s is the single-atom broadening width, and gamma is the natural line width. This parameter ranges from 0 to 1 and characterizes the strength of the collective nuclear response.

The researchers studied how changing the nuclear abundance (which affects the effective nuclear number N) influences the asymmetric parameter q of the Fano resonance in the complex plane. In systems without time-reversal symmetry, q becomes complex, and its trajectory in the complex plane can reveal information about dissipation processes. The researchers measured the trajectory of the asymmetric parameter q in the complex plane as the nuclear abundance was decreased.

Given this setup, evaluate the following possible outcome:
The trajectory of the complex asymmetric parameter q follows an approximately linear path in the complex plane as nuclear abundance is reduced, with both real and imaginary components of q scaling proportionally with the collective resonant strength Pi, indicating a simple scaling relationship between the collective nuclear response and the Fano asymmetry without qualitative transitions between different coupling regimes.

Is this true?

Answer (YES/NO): NO